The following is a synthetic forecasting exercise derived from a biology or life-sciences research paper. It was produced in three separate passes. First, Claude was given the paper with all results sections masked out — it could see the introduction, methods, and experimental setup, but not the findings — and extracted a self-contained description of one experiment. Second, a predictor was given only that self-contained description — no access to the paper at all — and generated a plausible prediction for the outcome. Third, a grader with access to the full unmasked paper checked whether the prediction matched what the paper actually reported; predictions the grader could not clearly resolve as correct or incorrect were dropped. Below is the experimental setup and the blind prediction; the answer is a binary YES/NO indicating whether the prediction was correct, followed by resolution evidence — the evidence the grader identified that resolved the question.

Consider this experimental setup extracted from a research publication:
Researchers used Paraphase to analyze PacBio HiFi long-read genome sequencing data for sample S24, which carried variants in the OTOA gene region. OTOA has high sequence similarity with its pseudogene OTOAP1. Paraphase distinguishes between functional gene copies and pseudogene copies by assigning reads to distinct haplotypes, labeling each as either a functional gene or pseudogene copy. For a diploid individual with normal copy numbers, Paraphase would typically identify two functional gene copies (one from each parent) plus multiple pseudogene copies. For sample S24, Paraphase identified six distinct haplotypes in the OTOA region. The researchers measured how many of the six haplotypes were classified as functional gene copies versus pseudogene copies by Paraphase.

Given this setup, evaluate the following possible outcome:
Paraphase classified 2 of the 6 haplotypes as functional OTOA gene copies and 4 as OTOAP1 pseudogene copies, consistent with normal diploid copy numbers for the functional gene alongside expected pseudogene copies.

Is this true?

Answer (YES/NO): YES